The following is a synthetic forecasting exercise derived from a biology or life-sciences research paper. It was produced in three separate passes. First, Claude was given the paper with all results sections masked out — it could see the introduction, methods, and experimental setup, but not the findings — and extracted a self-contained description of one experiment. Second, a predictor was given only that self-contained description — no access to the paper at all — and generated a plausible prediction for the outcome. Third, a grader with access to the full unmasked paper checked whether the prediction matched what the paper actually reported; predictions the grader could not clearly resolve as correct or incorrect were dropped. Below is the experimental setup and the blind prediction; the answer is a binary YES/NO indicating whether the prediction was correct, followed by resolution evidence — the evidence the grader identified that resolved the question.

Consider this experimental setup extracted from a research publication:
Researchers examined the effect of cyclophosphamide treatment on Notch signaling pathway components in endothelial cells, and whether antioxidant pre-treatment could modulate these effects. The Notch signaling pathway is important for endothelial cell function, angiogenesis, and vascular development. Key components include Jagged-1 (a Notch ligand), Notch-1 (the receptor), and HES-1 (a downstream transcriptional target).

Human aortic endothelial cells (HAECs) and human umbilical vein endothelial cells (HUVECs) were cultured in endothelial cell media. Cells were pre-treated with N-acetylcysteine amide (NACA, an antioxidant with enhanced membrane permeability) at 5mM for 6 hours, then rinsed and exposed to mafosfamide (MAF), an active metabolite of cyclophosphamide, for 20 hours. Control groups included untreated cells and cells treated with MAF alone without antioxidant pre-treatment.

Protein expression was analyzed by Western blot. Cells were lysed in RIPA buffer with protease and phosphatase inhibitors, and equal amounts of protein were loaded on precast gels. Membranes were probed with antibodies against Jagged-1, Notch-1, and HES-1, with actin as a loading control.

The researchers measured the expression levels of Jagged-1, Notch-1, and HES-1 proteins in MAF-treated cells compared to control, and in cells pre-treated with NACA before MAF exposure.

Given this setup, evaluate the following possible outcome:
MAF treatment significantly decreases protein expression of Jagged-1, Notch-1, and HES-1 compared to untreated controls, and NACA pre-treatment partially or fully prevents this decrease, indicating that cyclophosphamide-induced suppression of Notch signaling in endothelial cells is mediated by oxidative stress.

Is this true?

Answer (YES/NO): YES